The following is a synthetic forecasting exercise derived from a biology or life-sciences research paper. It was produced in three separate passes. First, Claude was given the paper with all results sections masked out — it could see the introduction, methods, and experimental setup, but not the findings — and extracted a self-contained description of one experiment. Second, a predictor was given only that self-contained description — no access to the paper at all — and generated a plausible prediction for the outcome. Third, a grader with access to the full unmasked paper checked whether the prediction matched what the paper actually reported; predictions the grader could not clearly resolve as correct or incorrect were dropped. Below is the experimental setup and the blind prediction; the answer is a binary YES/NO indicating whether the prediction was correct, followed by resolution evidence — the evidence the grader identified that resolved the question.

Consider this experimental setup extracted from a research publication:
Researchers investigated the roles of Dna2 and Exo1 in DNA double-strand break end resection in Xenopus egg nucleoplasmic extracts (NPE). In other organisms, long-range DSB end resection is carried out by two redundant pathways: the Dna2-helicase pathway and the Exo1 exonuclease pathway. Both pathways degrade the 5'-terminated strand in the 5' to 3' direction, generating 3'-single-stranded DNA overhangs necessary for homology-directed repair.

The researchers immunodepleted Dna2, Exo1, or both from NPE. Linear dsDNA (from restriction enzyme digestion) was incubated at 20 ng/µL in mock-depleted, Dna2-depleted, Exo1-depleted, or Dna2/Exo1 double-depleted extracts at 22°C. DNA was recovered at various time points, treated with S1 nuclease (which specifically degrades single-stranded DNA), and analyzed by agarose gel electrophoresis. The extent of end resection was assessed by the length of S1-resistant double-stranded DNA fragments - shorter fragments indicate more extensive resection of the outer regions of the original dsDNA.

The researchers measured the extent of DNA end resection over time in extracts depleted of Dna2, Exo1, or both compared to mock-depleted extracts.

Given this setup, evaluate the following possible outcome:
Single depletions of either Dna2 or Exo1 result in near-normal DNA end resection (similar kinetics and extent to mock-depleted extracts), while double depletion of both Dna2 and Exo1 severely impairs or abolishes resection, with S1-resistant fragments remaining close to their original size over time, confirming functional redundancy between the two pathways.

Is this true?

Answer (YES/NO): NO